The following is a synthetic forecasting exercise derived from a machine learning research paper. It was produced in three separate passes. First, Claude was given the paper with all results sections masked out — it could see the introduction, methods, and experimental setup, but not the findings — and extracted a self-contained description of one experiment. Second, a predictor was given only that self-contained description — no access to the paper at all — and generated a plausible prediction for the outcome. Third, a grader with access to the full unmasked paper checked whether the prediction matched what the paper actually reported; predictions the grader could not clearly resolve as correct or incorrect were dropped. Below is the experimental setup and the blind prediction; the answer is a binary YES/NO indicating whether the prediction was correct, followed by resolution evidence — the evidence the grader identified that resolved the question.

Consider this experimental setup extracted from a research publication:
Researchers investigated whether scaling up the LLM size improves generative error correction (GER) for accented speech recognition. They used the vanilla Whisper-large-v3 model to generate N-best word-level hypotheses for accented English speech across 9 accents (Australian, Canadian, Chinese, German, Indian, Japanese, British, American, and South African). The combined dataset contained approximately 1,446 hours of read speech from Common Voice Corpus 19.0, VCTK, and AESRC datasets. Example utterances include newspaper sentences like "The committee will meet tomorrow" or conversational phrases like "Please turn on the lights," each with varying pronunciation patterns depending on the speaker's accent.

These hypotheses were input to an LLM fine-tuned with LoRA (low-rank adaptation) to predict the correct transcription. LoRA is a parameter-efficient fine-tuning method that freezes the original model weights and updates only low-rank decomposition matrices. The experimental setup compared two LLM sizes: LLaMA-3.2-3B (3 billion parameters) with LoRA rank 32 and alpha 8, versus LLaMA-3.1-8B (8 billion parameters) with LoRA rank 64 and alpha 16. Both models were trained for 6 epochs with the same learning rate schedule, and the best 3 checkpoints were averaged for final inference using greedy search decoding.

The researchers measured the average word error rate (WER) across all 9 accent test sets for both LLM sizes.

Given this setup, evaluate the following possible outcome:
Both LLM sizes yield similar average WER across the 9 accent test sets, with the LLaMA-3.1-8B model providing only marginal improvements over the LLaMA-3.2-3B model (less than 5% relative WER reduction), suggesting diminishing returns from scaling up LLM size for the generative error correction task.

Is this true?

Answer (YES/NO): YES